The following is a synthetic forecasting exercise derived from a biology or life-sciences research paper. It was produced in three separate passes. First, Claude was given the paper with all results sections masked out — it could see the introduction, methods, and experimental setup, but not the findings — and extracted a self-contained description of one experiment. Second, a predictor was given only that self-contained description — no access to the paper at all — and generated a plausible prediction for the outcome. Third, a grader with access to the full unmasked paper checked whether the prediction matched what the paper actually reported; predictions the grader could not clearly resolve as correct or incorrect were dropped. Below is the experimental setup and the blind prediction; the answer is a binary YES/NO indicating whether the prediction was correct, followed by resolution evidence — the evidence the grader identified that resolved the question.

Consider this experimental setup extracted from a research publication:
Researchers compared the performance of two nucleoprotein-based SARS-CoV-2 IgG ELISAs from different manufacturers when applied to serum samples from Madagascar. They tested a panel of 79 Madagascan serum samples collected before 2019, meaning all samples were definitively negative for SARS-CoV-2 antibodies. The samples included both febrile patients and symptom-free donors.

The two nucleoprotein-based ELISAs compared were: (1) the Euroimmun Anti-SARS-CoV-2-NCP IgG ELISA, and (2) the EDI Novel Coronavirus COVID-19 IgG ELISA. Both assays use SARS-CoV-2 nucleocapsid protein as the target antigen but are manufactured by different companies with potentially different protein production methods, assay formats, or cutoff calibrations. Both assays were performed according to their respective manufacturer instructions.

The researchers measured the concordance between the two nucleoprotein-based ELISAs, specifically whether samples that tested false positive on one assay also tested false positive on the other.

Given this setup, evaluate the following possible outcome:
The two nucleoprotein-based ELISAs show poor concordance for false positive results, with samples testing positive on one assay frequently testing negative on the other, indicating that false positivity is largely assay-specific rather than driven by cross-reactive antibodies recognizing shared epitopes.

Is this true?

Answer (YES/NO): NO